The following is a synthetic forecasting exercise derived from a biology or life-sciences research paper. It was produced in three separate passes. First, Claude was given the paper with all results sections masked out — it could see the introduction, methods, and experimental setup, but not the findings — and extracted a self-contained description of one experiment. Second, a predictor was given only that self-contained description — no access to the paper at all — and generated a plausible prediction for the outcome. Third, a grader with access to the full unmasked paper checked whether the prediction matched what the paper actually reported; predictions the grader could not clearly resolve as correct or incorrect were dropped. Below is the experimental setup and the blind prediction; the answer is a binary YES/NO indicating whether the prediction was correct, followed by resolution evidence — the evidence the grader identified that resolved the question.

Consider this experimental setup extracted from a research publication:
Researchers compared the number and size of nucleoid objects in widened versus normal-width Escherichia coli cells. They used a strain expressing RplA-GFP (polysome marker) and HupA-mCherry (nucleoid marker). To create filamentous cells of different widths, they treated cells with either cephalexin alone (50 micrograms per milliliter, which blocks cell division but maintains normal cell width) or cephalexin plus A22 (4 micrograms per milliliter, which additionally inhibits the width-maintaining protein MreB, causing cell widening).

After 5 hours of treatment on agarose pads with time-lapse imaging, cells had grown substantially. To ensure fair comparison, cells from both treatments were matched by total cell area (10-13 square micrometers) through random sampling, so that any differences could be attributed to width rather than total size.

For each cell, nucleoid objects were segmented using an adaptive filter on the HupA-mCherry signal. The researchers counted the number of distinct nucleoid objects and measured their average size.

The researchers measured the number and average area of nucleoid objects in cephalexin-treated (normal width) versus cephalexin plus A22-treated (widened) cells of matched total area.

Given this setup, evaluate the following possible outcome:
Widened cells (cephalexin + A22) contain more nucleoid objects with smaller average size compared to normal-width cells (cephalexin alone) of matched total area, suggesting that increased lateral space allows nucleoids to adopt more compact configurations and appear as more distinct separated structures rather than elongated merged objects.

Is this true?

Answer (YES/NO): NO